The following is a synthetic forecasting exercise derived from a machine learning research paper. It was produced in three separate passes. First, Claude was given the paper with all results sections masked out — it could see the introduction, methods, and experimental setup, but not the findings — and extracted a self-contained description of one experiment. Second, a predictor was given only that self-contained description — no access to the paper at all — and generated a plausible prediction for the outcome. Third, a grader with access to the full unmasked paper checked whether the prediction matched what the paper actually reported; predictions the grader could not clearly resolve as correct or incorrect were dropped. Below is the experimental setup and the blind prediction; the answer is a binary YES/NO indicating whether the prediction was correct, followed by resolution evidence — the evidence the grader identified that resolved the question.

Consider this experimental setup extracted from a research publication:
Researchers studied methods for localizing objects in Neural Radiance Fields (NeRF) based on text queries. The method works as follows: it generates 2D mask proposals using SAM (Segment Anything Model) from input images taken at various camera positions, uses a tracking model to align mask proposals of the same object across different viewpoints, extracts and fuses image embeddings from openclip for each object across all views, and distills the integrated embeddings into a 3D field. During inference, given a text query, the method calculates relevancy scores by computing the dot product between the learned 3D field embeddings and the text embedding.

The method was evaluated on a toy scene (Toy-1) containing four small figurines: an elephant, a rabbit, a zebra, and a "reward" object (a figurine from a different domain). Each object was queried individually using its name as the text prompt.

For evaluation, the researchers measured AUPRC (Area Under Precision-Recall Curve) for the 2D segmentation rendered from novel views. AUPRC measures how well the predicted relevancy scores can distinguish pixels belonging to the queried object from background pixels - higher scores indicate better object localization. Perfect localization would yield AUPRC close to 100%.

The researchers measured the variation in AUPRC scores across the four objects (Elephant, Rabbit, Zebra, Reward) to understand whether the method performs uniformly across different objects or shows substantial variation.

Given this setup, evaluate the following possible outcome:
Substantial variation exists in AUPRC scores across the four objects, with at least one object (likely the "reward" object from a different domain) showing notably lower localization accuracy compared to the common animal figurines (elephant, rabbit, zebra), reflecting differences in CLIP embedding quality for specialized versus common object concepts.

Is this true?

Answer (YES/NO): NO